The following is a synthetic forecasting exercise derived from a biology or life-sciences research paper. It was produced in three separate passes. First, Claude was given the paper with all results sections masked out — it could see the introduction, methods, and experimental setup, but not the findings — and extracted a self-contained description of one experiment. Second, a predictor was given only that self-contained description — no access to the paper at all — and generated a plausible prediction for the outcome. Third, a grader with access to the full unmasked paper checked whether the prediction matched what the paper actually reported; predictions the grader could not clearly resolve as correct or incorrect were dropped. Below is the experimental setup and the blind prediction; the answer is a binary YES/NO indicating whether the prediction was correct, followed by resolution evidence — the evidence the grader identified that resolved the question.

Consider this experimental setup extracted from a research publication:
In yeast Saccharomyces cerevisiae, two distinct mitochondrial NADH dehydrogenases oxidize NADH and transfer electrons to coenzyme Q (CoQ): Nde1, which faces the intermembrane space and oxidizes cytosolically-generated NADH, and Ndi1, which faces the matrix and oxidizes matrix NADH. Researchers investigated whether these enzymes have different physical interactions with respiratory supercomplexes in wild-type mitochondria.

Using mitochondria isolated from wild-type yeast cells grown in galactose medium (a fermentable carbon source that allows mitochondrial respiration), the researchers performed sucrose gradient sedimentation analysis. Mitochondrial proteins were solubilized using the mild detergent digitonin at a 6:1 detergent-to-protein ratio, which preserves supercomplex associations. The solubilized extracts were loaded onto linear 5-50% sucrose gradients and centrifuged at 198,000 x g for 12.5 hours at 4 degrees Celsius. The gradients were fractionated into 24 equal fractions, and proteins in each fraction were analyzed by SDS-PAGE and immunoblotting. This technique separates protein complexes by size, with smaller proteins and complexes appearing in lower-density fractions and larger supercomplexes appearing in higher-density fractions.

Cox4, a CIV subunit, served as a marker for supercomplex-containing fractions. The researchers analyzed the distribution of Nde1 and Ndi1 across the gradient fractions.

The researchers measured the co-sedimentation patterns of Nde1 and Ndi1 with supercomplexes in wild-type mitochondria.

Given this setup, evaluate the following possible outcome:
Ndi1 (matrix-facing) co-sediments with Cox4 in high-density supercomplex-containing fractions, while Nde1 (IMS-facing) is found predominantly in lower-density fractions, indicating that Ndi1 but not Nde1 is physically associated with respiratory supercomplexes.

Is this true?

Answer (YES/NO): NO